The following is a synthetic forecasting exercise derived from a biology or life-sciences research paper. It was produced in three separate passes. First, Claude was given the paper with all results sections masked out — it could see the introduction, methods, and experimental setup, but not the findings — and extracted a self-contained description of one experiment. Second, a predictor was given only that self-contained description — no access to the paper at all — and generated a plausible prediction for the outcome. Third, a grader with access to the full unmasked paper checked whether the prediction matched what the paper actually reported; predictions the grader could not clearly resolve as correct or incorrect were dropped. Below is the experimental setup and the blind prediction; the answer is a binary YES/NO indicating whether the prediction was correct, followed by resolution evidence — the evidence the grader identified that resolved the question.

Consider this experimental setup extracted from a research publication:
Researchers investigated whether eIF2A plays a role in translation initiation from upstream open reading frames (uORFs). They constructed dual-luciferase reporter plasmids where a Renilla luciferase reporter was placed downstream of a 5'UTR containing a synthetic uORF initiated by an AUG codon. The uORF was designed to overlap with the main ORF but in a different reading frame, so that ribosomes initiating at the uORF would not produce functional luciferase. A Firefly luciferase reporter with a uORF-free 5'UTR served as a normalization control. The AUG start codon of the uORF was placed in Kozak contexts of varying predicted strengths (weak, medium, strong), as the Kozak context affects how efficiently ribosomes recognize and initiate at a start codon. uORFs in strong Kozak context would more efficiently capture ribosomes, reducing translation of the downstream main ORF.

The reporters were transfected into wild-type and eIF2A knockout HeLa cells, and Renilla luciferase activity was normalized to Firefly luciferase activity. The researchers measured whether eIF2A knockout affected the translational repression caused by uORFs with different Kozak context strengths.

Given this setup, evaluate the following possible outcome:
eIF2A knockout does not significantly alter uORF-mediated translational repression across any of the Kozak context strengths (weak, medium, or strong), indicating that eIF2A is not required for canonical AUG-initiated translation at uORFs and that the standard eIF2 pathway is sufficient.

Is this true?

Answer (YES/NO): YES